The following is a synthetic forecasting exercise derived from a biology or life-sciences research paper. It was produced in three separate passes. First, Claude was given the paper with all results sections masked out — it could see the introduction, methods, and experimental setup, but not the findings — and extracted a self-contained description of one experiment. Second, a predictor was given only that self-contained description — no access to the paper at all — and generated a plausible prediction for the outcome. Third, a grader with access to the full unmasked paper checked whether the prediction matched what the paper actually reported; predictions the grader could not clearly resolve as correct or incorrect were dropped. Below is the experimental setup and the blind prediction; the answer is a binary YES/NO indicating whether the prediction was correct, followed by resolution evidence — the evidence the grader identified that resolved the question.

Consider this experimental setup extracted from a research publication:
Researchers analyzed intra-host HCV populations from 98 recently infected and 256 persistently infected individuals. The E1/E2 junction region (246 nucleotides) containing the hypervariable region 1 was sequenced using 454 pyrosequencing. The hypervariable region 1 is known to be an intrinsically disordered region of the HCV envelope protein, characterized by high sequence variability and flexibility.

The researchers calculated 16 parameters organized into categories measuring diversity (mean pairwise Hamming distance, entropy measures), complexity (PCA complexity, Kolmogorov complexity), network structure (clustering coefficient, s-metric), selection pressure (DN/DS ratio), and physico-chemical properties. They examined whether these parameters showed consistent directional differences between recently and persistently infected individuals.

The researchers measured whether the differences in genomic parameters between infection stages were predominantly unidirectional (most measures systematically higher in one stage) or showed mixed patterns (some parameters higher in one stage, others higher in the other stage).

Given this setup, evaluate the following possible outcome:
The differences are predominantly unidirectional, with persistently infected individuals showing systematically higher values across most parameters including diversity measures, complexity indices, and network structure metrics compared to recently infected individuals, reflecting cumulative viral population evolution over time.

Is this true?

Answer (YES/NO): NO